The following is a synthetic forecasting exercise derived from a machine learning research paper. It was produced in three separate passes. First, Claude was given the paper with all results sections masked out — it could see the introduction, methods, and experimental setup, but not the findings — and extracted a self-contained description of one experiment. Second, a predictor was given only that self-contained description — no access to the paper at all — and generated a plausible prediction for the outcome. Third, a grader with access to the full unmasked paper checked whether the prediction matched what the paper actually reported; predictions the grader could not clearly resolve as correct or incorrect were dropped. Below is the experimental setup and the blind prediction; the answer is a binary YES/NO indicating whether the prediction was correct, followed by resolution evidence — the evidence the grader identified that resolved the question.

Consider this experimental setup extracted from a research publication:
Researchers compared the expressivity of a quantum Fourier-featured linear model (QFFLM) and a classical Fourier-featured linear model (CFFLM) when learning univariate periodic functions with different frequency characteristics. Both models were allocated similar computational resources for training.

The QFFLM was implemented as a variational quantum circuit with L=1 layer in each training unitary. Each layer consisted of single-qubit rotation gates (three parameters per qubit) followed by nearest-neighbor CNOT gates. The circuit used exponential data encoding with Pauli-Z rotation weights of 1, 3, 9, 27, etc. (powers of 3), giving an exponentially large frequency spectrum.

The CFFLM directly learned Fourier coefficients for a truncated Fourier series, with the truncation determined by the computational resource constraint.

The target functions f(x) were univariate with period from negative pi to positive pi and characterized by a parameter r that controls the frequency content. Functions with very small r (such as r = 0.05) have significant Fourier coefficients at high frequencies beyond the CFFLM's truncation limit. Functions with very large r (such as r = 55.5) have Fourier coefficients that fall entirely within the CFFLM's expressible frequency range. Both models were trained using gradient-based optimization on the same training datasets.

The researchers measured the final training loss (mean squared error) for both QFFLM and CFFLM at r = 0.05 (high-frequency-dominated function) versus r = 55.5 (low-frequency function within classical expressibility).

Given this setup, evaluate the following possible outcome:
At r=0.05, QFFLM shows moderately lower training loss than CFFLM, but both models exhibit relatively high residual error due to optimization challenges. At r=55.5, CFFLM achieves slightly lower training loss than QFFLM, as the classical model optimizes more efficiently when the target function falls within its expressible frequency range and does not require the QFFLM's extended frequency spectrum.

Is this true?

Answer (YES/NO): NO